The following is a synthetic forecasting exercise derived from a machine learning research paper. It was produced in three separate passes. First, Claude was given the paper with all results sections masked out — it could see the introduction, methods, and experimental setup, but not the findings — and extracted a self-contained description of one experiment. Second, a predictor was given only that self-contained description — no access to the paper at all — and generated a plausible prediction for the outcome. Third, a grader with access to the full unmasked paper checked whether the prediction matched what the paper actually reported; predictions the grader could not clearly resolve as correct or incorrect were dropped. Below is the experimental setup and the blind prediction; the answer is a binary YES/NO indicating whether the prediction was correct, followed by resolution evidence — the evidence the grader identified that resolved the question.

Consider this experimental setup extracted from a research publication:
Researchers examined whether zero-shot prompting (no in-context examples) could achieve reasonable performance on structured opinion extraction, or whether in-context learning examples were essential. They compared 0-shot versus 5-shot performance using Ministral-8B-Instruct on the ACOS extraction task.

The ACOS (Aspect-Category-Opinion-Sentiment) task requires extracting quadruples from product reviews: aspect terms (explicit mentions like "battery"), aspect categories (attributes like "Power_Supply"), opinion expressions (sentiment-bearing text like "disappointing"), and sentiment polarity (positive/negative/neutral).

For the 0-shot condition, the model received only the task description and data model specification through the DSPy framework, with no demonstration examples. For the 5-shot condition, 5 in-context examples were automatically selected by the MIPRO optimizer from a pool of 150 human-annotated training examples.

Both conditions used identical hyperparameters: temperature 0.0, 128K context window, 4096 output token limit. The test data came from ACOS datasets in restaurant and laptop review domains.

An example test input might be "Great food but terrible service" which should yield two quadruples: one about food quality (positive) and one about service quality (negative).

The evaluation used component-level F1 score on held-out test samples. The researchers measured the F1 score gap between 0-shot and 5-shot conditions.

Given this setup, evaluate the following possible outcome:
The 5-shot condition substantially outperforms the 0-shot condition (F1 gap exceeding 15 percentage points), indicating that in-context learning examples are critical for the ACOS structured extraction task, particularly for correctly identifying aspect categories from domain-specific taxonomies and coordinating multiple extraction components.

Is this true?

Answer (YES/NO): YES